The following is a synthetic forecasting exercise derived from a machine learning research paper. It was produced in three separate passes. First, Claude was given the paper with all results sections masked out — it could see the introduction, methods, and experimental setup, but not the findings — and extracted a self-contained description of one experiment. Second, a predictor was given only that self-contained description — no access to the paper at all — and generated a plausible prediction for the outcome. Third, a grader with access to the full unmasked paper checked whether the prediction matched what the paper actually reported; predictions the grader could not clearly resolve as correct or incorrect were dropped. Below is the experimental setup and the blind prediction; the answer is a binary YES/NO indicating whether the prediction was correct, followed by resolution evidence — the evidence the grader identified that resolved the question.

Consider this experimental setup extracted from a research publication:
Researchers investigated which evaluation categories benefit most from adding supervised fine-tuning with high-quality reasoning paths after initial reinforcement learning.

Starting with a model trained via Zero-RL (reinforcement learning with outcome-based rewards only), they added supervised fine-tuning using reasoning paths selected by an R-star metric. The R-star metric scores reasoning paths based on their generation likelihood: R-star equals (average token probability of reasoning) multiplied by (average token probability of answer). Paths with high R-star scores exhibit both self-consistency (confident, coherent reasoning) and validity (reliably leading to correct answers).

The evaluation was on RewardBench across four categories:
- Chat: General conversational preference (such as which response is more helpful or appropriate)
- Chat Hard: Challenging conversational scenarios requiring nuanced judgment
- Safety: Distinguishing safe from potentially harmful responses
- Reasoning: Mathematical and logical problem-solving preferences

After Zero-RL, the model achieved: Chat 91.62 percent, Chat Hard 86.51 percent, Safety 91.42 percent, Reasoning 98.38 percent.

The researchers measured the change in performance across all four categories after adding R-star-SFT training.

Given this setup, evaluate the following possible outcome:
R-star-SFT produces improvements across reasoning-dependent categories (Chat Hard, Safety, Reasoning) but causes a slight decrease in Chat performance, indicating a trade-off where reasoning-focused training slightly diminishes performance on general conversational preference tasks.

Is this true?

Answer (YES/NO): NO